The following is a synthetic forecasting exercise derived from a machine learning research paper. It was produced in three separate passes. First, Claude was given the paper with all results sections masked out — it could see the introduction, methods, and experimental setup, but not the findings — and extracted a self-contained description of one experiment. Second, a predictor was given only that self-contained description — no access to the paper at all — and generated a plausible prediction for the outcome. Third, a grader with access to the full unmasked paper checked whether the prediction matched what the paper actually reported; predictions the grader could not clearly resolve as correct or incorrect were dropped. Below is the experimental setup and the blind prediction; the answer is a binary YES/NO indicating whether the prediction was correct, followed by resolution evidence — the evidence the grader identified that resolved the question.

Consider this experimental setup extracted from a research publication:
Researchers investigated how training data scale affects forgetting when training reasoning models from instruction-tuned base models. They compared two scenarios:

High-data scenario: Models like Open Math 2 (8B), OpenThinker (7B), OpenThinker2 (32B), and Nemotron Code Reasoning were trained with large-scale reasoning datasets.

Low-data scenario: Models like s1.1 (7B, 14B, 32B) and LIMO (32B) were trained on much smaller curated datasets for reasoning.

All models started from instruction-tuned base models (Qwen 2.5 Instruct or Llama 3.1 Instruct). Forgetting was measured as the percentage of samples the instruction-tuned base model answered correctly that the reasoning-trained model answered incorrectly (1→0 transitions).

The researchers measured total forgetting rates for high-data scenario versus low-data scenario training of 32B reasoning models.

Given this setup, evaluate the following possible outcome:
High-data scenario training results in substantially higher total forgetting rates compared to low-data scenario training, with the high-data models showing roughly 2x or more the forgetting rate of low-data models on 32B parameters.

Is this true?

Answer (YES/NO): NO